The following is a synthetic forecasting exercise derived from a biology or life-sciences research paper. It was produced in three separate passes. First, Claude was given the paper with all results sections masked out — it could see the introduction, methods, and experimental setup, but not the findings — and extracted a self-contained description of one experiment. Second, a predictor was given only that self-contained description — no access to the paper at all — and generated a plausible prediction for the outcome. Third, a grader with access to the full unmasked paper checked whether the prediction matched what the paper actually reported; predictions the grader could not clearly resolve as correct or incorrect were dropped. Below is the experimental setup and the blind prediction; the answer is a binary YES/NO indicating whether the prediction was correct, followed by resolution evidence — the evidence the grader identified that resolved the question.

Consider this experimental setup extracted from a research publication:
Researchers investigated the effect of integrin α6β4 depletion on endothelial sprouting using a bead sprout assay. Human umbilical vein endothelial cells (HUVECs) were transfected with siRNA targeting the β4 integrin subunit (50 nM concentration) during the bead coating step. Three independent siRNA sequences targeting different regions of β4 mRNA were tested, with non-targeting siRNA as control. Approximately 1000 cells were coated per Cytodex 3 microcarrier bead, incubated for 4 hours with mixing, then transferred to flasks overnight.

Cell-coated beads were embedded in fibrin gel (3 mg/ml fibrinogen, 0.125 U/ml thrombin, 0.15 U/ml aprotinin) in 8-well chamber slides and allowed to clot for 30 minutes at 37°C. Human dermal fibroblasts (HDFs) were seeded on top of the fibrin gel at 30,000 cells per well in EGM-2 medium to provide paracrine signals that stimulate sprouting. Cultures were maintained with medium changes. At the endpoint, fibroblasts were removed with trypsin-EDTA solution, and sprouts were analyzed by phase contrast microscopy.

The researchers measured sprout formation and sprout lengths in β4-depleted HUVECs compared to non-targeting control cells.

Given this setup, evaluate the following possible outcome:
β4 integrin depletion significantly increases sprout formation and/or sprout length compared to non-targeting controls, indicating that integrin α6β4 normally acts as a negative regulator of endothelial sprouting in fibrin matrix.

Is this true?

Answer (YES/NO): NO